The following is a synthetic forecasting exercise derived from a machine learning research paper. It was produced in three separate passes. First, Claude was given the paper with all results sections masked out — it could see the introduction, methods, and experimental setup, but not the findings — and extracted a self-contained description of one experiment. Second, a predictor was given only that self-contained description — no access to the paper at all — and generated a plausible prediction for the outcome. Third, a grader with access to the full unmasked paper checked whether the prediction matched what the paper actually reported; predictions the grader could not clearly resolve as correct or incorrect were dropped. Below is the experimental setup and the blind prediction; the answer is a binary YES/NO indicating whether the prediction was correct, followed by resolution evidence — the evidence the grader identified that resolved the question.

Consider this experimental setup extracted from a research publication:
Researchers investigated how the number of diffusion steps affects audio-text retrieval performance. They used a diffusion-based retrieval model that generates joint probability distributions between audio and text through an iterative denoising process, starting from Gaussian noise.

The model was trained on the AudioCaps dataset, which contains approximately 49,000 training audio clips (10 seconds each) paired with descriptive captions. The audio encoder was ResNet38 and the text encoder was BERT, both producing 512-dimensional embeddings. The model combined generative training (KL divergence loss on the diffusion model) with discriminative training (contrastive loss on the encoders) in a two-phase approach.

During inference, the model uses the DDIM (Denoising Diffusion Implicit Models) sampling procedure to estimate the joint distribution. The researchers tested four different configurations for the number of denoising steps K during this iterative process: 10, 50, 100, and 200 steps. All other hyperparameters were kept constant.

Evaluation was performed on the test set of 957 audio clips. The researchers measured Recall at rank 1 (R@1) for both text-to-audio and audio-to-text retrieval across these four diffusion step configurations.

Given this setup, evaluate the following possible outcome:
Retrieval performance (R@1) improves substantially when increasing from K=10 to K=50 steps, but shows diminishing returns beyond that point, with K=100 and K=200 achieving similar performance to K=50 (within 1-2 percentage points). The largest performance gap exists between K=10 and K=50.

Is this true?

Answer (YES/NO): NO